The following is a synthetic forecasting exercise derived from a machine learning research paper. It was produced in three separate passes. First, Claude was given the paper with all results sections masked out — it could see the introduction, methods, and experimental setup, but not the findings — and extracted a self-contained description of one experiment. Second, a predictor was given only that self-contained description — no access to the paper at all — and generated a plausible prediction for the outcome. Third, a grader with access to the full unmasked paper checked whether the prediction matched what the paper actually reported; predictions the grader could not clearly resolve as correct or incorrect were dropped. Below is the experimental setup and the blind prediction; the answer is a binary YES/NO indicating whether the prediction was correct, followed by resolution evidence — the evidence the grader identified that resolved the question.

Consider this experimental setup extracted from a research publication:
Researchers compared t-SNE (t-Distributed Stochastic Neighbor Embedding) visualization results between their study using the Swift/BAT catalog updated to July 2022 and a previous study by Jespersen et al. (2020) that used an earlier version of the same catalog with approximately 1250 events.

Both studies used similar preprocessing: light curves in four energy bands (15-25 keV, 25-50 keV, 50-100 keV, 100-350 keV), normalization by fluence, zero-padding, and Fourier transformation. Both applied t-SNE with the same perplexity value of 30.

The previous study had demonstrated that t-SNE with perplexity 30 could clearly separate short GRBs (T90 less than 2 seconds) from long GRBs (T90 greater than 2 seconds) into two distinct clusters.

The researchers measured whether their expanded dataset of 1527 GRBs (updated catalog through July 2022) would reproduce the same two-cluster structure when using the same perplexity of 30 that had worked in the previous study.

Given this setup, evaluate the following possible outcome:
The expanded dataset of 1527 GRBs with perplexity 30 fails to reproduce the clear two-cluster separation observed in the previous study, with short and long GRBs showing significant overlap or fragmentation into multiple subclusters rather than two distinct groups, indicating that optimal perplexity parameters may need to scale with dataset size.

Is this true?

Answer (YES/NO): YES